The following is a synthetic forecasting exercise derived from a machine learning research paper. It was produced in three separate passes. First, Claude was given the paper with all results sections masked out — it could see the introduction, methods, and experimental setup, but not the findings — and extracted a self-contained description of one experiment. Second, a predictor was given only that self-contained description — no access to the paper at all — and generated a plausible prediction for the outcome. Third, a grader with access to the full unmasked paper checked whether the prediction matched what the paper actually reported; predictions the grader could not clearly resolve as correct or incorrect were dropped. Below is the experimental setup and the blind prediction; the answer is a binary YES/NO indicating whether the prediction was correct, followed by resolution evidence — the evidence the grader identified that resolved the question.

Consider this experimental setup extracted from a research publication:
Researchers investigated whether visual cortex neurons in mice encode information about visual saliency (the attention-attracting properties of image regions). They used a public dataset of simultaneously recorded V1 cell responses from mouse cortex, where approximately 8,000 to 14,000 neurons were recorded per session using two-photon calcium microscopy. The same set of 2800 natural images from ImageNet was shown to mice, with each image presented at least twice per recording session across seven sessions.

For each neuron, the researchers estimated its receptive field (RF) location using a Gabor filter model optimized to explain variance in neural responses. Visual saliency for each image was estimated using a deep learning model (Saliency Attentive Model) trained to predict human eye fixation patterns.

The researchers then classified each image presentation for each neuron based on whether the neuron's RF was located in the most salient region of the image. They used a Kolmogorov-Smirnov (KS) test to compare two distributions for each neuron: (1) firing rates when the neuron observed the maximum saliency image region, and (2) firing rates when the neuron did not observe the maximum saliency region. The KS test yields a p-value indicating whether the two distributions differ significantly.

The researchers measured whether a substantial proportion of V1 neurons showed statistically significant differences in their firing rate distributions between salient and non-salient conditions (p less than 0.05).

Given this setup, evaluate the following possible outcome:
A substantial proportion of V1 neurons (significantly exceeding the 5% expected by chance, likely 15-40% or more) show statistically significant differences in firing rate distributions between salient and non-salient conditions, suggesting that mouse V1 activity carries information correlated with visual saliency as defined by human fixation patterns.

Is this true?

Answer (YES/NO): NO